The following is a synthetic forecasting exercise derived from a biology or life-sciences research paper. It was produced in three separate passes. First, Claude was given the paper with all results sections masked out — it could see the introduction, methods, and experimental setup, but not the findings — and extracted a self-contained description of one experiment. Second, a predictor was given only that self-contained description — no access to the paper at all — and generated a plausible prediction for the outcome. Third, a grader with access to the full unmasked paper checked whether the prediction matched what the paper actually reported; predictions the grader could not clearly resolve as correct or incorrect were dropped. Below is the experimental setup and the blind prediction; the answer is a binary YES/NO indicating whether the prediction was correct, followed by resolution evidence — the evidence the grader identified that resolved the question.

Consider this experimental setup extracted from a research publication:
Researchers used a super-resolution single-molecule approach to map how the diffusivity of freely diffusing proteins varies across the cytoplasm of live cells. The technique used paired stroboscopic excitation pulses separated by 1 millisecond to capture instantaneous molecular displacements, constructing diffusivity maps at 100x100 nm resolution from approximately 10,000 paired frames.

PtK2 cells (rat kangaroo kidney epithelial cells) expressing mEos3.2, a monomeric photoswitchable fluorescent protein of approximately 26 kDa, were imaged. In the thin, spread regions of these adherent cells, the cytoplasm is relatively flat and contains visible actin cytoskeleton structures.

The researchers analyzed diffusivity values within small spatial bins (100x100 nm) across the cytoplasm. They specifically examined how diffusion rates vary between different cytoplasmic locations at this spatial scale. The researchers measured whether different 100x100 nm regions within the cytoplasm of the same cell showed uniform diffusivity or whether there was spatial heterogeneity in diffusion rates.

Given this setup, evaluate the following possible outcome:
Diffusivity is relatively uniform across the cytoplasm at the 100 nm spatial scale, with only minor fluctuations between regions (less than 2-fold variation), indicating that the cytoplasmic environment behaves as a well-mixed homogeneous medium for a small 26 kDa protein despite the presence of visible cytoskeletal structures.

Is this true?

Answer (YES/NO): NO